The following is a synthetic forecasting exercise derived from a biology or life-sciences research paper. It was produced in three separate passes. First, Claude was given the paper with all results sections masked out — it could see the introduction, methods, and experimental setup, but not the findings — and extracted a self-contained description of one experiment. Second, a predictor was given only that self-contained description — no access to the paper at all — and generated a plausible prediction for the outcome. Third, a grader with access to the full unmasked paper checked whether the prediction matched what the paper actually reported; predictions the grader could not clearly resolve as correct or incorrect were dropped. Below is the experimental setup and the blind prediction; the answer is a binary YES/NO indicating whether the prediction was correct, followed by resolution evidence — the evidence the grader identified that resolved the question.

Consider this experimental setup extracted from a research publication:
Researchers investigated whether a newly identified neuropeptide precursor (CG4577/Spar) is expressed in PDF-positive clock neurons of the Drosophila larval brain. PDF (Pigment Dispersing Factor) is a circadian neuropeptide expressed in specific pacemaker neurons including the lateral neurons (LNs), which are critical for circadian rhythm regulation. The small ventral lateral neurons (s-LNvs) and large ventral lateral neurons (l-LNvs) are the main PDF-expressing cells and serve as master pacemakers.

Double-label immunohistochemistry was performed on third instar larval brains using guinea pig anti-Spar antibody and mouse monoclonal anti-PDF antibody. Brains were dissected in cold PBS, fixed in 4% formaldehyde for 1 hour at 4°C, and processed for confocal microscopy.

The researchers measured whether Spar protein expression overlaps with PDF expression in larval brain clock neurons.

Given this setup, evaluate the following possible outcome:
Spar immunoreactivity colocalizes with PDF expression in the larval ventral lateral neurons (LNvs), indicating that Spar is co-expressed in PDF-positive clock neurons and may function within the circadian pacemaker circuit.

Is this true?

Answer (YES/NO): YES